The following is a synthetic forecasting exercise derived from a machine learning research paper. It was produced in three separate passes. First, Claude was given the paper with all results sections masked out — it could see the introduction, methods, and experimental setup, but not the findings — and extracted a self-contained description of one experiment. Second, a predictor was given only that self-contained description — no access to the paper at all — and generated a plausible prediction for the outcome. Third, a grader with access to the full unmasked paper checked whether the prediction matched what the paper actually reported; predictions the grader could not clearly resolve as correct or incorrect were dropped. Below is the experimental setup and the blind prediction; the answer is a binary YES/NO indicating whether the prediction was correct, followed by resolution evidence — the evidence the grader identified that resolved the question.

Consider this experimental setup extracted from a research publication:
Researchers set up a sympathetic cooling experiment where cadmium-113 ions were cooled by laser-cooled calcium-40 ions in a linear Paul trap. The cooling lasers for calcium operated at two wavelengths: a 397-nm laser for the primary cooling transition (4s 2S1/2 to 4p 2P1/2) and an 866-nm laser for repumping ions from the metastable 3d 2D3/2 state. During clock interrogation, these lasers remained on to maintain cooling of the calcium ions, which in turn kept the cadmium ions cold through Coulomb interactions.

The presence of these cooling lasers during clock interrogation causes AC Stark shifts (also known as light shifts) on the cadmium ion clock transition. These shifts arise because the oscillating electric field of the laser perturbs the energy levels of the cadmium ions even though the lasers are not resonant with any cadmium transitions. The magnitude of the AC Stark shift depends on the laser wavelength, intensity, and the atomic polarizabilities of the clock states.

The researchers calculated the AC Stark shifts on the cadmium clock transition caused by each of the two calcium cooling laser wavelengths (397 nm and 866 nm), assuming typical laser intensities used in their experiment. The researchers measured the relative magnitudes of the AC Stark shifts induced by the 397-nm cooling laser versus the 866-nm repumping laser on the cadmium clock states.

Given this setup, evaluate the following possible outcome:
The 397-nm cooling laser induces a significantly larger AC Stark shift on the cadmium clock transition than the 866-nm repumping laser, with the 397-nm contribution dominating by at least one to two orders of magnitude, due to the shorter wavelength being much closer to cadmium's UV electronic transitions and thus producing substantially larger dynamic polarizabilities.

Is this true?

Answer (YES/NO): NO